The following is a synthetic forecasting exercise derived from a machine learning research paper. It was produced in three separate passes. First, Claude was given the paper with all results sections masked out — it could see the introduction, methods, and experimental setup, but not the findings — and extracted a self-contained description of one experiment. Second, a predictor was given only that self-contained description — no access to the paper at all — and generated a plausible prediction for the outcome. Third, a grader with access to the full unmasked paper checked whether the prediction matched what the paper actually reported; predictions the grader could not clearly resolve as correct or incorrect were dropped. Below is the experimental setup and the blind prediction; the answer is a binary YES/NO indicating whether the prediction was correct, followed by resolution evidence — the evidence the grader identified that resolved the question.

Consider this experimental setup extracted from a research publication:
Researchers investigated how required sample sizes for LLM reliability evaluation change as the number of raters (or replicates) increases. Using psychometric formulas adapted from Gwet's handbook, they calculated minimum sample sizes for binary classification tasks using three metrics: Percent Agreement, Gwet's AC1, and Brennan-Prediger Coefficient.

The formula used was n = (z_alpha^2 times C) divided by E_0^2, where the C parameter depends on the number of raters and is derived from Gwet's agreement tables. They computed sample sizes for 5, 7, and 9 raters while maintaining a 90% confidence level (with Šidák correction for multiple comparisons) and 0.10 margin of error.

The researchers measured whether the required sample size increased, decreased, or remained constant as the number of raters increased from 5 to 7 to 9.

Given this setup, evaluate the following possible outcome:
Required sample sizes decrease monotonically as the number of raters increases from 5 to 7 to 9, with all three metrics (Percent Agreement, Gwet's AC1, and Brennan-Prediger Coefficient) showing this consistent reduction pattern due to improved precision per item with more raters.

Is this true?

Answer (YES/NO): YES